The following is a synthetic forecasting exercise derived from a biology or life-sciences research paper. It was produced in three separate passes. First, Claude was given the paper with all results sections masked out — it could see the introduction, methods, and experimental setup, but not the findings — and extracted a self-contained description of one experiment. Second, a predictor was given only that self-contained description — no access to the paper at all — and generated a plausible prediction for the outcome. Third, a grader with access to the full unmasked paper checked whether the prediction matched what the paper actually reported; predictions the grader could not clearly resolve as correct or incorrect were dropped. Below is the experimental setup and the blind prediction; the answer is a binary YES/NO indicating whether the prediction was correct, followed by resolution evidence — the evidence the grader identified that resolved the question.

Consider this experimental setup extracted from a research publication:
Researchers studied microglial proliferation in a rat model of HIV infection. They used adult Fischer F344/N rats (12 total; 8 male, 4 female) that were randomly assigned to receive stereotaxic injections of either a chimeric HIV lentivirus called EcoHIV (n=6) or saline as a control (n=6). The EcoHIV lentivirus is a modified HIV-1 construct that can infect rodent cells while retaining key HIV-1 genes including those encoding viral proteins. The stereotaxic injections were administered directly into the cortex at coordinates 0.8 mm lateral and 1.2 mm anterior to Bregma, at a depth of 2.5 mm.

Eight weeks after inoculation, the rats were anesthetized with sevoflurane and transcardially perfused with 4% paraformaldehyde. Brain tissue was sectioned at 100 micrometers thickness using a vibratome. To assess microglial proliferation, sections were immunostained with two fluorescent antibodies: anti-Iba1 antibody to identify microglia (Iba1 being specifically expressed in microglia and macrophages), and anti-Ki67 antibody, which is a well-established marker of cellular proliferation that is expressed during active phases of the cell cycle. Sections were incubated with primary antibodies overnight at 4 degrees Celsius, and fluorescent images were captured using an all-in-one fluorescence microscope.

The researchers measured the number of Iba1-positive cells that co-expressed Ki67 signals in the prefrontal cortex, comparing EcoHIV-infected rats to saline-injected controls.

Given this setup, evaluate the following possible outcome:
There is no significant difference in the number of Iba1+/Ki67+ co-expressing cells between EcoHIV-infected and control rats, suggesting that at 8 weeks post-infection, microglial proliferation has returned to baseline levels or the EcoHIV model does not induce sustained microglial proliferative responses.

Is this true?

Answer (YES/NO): NO